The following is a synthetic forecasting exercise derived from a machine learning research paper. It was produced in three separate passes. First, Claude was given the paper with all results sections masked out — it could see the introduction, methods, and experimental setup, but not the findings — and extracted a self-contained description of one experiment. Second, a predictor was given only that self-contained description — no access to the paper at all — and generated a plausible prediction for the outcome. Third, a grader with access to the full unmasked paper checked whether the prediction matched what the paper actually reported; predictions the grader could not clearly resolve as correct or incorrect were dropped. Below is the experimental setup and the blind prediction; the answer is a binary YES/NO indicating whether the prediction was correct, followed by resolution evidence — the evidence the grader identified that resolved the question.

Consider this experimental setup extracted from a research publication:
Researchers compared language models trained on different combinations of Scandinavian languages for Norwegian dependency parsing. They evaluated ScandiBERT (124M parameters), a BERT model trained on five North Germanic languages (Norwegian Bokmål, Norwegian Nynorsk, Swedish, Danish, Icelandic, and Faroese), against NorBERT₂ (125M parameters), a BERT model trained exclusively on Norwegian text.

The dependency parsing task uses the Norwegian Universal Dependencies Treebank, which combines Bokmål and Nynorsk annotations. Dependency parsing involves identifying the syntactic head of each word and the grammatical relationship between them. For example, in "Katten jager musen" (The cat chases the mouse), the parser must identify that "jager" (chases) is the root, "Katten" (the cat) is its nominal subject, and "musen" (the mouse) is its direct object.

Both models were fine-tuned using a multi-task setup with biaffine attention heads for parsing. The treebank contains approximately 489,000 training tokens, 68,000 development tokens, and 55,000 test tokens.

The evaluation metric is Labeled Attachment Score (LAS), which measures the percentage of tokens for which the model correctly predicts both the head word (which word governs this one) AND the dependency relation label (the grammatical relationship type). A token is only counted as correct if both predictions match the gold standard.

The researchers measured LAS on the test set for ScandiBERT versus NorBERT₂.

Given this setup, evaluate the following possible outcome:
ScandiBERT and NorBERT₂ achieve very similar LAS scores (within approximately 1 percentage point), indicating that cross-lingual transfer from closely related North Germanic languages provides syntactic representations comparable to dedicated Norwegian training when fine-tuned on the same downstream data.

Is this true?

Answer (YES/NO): YES